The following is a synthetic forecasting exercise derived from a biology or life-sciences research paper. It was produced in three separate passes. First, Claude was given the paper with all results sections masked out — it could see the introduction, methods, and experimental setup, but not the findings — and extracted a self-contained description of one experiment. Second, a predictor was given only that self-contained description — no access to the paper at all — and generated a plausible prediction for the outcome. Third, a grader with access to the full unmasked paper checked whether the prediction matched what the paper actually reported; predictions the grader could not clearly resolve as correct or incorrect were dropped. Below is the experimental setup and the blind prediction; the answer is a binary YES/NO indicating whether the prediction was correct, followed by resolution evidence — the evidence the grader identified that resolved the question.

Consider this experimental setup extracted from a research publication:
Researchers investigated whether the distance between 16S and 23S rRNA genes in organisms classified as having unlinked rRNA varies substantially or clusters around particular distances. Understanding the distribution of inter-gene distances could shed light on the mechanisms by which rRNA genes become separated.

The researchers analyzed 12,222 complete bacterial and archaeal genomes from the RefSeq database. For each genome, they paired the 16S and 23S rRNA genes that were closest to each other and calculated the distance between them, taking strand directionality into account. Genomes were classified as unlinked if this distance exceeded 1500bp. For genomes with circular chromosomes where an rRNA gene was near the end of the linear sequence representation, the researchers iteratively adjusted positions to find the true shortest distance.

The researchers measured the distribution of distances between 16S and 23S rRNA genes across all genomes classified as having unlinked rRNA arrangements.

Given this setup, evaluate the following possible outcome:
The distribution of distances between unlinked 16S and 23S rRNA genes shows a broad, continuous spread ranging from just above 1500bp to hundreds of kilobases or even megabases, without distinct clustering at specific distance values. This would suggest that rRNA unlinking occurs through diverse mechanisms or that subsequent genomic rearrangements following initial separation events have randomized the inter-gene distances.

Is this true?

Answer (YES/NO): YES